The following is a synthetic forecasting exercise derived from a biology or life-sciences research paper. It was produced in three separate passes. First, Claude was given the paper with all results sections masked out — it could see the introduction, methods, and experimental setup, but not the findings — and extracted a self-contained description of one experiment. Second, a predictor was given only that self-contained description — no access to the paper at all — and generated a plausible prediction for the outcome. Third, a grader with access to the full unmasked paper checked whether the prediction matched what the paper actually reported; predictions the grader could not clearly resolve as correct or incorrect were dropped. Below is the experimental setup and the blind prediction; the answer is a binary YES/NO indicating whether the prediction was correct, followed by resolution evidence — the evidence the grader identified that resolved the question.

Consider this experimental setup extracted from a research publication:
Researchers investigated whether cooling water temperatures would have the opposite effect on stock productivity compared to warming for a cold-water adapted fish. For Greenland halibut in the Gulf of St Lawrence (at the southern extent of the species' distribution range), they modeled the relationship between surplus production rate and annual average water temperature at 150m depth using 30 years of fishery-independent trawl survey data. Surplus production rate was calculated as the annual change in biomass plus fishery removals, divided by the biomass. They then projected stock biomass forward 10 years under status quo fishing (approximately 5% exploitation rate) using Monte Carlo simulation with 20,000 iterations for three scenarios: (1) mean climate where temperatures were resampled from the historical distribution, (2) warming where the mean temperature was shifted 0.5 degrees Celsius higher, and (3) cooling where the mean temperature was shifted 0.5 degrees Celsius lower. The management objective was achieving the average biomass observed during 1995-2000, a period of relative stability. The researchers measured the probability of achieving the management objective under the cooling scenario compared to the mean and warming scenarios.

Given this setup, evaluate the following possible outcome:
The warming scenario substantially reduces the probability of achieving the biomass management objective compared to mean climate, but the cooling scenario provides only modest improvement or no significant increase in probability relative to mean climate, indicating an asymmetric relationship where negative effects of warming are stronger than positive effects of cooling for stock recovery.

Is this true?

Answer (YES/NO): NO